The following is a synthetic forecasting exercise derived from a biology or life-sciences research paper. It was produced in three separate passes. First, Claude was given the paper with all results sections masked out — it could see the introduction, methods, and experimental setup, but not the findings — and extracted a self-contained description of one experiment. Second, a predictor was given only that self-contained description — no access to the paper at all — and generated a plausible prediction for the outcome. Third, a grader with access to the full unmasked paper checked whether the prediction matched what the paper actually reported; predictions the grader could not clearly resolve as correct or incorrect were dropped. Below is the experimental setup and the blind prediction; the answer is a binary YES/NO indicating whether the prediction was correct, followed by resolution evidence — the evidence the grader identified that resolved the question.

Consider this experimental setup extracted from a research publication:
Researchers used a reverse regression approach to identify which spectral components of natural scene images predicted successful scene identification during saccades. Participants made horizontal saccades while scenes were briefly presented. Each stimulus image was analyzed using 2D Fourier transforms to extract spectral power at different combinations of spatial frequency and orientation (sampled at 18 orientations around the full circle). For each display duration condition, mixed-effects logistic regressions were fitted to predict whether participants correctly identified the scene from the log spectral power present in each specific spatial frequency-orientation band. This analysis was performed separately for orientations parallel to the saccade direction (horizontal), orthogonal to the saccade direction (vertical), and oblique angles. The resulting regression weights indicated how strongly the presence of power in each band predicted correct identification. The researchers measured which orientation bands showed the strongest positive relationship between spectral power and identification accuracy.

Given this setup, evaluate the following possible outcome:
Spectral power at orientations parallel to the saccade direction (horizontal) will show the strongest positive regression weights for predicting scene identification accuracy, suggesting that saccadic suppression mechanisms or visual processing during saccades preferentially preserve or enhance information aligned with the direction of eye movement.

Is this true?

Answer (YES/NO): YES